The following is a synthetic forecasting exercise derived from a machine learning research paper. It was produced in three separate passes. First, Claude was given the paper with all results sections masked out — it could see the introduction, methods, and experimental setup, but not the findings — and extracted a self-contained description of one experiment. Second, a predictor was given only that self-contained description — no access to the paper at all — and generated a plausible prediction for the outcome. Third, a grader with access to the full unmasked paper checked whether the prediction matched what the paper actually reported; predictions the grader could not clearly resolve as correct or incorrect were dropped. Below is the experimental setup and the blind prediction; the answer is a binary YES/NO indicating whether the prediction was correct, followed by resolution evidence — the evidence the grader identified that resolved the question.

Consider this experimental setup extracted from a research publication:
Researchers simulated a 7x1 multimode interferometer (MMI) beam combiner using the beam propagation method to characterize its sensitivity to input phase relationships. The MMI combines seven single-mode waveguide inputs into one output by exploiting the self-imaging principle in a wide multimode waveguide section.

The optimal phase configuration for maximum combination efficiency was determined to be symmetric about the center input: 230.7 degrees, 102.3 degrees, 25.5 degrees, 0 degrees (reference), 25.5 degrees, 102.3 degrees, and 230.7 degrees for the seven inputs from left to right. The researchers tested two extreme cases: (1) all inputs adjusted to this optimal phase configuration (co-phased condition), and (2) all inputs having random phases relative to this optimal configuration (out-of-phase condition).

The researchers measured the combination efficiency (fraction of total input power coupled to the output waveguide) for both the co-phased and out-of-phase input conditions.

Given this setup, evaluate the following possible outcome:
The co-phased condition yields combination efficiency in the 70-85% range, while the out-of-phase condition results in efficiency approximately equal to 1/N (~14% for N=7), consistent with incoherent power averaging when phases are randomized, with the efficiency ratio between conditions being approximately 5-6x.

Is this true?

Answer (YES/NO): NO